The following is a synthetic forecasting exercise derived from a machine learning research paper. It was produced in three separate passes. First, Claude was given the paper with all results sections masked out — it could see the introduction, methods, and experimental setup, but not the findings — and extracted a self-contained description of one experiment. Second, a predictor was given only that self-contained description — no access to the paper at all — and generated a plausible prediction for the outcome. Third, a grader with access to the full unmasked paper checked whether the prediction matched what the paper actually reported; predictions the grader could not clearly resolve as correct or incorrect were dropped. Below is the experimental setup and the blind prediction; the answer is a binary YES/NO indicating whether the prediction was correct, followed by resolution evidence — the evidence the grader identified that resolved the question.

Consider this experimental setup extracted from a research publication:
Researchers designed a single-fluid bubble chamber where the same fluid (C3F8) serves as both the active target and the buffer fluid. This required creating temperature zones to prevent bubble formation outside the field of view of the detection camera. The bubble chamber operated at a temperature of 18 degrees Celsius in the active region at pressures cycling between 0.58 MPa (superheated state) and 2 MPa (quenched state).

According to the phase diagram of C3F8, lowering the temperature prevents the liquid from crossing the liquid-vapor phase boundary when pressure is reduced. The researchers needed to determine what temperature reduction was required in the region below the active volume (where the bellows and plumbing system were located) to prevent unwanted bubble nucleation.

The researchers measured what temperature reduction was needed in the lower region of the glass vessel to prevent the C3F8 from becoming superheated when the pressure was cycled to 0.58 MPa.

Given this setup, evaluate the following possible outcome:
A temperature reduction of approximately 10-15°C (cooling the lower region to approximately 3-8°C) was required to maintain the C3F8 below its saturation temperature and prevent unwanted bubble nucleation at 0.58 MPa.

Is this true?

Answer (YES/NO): NO